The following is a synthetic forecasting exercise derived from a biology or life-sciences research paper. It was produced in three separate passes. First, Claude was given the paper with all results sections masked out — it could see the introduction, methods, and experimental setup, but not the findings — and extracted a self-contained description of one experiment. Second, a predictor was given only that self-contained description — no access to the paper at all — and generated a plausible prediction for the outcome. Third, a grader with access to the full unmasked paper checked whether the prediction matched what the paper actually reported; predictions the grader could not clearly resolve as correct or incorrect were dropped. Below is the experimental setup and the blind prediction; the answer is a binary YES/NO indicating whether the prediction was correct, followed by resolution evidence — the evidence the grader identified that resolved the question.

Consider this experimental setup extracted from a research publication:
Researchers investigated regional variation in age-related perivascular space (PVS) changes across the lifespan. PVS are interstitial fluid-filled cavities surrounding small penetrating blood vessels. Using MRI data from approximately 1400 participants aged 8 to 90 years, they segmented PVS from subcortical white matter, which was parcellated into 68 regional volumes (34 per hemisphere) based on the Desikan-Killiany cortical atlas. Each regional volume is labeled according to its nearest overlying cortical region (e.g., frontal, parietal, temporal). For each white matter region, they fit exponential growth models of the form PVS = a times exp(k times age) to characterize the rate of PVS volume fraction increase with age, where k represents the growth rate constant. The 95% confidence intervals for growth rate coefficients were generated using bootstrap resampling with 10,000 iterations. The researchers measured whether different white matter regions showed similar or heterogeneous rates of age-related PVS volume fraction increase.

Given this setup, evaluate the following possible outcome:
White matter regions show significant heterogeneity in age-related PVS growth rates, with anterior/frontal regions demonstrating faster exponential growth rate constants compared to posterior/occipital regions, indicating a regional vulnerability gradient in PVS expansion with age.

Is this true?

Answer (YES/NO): NO